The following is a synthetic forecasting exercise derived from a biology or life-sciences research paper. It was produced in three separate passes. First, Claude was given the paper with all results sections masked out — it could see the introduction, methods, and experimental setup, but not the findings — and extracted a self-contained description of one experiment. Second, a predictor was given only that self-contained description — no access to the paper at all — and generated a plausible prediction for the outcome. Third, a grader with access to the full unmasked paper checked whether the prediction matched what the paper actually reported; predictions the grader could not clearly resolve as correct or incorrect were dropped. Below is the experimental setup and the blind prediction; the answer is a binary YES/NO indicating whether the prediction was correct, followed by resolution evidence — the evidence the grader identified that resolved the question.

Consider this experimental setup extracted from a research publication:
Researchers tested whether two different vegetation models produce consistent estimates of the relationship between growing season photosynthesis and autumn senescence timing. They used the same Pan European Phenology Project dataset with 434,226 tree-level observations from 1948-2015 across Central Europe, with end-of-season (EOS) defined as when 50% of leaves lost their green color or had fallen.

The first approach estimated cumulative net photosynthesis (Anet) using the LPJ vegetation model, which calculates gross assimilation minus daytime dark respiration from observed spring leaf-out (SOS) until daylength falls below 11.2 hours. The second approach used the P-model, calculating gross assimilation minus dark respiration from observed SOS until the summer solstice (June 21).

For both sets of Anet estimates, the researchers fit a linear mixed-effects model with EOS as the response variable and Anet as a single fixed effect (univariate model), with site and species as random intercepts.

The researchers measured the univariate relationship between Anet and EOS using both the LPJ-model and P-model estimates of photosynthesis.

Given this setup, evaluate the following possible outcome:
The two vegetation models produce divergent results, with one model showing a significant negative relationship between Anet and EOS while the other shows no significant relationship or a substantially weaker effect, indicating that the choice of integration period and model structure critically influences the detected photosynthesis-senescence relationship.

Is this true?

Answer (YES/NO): NO